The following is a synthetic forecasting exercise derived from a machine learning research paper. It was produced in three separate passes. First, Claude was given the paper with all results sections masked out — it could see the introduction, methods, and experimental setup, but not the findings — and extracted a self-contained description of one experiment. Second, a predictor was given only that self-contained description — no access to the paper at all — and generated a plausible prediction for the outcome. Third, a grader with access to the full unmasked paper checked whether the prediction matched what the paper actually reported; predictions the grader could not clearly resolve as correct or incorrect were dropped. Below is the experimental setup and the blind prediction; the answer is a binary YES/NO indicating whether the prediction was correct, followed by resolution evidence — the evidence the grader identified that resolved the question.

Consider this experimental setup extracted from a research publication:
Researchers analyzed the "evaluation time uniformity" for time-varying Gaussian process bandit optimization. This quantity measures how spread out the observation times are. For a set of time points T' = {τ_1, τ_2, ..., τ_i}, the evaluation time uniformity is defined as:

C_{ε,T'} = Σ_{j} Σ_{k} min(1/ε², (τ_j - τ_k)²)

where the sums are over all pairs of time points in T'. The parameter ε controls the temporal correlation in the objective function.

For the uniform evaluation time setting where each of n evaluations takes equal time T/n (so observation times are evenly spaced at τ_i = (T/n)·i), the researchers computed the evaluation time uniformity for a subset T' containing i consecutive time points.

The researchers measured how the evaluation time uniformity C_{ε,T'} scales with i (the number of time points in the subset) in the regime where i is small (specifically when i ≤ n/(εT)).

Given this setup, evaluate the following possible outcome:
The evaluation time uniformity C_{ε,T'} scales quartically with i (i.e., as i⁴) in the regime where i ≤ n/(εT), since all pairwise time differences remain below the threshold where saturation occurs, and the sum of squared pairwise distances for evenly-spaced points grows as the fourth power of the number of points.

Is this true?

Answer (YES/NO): YES